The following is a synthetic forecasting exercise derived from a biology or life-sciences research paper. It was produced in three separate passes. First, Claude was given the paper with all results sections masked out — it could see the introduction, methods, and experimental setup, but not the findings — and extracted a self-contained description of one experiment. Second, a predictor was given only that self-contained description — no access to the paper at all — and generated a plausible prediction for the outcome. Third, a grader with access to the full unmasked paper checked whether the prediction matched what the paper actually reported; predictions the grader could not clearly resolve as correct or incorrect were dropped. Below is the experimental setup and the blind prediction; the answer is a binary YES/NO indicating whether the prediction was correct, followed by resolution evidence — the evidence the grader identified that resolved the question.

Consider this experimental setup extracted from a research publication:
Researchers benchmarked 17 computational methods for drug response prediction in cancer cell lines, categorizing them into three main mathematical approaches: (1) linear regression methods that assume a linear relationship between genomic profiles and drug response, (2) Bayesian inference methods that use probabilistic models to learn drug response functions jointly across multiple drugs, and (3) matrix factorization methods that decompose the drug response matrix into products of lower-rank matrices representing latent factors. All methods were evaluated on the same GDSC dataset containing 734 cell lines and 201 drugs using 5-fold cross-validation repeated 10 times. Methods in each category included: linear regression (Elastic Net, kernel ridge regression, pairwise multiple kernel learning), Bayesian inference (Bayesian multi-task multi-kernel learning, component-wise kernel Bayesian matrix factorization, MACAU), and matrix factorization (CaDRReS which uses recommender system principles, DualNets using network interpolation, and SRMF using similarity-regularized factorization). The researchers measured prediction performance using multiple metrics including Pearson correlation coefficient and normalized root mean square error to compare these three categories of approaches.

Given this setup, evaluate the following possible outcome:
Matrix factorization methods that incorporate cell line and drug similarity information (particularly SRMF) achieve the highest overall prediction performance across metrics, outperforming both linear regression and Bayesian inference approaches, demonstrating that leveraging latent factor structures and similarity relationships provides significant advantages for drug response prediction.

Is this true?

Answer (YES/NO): NO